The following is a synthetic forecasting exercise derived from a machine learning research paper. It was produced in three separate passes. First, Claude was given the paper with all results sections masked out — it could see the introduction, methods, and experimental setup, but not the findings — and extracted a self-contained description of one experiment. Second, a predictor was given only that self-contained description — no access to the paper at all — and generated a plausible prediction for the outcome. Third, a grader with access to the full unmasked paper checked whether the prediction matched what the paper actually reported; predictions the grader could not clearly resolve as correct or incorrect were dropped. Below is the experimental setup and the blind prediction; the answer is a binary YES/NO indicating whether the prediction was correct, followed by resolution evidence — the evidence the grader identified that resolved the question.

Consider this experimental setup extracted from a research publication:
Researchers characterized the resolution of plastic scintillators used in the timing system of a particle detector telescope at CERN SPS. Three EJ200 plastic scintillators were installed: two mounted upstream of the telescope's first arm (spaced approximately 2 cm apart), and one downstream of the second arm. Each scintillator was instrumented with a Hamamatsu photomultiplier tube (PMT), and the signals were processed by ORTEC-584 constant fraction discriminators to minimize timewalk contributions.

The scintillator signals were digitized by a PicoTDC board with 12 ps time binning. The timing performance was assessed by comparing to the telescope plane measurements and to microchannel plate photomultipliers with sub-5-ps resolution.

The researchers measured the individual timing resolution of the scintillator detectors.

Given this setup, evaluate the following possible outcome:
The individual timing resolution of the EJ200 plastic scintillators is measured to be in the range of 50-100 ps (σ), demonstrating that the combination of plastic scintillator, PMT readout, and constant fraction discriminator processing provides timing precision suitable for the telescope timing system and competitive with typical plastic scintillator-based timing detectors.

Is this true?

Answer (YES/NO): NO